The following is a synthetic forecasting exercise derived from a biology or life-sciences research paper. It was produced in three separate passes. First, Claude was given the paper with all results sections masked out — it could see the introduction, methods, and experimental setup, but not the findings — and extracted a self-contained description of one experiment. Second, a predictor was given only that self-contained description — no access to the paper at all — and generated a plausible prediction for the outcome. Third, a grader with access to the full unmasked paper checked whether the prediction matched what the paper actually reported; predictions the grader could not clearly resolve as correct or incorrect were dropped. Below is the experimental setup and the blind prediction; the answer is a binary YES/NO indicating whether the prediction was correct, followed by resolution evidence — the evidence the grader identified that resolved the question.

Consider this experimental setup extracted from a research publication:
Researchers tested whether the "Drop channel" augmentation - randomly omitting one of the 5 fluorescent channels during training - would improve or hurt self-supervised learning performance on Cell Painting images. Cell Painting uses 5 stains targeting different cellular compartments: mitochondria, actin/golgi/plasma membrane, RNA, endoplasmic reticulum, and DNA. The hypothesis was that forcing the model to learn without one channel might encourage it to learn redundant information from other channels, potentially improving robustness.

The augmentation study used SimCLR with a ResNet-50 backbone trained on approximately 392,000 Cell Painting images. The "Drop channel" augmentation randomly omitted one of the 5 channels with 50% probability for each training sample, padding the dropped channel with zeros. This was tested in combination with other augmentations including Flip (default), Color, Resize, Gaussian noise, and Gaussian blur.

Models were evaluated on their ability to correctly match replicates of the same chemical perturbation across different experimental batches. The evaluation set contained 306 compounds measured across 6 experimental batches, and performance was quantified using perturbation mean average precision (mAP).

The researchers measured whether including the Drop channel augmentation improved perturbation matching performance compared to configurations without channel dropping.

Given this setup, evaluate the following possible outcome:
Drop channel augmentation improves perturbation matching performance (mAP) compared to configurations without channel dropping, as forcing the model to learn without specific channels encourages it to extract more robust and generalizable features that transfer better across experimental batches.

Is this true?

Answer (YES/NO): NO